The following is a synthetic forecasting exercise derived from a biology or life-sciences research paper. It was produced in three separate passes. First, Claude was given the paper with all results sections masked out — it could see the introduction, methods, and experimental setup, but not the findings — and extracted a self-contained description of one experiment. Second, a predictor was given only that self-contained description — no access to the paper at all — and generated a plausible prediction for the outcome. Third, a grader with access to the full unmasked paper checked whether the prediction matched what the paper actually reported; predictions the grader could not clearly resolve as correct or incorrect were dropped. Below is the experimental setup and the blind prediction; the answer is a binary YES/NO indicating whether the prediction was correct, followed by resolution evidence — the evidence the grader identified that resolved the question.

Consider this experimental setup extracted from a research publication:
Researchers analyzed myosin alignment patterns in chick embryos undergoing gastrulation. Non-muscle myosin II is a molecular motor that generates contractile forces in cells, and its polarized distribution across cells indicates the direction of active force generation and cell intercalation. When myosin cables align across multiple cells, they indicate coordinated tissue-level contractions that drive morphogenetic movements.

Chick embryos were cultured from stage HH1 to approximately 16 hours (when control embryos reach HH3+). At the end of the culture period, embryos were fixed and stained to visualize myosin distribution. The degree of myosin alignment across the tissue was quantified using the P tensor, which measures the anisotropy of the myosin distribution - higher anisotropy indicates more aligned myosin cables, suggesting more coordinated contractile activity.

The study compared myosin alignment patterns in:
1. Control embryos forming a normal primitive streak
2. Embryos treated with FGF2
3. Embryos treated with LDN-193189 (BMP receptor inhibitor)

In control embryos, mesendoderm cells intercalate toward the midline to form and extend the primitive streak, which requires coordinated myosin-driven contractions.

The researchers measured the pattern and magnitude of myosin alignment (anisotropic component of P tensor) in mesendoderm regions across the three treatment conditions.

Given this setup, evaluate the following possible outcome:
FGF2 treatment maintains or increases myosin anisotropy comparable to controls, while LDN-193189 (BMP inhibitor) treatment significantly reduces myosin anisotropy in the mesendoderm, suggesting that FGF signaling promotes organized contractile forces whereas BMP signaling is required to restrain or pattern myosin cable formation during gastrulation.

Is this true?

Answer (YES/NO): NO